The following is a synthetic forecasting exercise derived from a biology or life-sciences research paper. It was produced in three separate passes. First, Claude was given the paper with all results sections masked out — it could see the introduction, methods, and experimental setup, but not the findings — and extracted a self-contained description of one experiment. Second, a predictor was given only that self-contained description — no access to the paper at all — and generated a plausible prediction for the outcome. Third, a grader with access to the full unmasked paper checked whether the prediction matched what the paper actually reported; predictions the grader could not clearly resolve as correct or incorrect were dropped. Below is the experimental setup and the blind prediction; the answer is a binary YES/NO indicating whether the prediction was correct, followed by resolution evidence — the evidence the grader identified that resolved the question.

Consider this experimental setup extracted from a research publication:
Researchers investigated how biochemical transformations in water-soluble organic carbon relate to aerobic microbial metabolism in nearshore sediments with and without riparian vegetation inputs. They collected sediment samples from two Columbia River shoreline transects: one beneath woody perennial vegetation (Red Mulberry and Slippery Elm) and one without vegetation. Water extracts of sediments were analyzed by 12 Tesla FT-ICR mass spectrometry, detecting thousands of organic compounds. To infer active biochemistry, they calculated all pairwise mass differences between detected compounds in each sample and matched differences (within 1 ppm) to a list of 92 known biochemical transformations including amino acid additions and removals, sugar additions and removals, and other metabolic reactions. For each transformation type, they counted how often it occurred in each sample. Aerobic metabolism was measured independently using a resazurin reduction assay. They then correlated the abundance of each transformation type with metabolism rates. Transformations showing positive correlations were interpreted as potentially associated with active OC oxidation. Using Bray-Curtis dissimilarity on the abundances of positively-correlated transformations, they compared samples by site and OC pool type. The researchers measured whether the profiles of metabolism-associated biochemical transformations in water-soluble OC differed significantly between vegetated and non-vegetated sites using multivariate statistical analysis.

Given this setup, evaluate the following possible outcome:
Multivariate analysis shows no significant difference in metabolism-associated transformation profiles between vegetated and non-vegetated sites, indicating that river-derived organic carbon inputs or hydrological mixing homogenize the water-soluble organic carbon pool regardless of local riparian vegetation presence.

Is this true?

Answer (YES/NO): NO